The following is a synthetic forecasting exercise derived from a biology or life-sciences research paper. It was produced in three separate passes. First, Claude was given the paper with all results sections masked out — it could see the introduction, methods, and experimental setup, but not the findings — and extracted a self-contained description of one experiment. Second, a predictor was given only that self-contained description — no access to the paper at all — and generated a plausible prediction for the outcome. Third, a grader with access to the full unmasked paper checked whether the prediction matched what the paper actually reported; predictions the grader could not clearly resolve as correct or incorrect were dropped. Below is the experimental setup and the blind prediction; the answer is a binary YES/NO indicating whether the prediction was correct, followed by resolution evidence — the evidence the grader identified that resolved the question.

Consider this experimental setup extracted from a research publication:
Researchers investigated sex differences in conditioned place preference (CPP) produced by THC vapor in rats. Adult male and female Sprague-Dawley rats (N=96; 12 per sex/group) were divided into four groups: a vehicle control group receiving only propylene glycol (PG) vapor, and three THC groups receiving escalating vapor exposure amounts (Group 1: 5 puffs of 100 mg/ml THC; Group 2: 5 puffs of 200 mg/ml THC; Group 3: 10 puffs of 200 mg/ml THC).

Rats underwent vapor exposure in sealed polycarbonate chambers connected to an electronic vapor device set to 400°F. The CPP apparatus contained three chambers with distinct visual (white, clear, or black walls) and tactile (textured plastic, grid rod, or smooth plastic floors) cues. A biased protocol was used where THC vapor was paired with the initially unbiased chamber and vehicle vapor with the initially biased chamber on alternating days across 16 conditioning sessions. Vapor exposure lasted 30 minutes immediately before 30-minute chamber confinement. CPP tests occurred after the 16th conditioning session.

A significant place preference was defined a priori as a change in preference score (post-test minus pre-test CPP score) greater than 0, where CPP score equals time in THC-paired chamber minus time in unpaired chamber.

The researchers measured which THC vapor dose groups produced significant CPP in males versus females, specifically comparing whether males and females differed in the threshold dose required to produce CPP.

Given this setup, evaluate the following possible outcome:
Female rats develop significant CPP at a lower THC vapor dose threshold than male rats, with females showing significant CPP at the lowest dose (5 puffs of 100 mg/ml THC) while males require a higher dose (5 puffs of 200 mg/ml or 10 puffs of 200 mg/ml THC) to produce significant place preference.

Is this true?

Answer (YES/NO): NO